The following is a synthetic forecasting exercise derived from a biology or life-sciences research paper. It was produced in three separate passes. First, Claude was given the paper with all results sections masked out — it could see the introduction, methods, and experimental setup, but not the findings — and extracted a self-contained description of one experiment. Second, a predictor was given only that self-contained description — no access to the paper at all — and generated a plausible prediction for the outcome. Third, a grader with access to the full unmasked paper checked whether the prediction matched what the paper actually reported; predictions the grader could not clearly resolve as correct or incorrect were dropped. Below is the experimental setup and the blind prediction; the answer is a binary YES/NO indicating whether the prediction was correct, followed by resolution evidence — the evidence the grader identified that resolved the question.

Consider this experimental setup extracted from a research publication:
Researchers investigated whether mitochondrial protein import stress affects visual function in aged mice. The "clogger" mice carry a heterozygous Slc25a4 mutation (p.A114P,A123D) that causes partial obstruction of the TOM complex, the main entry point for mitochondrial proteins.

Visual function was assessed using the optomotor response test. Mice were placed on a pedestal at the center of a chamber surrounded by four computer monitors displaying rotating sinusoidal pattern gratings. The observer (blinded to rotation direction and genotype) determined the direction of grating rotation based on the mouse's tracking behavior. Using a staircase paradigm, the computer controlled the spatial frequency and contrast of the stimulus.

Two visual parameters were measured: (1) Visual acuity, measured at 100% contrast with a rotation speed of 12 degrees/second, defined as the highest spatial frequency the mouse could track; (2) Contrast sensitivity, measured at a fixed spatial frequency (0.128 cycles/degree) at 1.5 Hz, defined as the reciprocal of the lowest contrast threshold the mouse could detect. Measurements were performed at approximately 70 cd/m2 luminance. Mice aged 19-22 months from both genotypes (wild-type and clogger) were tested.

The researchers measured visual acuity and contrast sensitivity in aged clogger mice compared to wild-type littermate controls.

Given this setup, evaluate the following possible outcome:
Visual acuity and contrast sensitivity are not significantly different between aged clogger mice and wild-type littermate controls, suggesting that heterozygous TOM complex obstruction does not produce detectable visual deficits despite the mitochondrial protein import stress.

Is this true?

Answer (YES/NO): YES